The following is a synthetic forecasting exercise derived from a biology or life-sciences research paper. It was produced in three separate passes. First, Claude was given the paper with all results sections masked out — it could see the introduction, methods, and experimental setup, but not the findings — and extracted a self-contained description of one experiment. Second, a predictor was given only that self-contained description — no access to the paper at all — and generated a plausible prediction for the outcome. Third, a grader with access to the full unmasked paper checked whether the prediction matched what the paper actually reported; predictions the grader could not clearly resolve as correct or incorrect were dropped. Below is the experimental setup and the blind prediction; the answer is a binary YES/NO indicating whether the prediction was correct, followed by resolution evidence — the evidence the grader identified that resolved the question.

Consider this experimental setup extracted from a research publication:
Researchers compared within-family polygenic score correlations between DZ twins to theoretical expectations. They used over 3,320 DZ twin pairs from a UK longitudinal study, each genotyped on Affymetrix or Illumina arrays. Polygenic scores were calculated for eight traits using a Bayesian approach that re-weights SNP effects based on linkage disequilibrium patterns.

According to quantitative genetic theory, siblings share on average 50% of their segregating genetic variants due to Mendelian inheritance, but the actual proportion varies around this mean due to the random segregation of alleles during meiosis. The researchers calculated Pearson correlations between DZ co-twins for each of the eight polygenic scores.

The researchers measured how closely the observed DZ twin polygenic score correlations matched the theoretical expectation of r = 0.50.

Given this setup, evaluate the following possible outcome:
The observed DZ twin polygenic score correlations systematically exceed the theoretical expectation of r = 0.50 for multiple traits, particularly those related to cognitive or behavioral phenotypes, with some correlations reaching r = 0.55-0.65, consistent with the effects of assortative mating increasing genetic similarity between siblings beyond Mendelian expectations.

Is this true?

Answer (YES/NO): NO